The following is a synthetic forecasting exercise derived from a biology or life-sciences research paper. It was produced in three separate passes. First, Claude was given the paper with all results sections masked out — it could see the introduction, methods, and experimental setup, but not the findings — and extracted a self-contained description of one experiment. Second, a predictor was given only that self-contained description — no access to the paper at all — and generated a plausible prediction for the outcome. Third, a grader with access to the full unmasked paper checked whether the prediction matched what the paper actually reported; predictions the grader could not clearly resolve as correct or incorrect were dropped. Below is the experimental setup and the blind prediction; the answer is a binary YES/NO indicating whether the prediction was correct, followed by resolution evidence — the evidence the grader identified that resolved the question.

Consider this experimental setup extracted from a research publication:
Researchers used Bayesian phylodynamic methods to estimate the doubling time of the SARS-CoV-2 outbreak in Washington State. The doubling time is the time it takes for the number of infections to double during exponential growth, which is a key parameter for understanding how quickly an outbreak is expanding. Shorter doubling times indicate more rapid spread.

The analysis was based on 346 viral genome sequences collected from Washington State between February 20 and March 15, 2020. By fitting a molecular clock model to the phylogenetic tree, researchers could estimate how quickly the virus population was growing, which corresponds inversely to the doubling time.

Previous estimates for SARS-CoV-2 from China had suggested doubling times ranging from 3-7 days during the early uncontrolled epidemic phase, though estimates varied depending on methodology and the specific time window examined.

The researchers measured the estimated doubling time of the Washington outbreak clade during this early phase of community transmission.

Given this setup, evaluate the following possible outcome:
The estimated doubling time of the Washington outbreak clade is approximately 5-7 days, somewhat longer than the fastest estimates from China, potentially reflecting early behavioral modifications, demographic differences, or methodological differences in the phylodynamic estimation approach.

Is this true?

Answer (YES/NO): NO